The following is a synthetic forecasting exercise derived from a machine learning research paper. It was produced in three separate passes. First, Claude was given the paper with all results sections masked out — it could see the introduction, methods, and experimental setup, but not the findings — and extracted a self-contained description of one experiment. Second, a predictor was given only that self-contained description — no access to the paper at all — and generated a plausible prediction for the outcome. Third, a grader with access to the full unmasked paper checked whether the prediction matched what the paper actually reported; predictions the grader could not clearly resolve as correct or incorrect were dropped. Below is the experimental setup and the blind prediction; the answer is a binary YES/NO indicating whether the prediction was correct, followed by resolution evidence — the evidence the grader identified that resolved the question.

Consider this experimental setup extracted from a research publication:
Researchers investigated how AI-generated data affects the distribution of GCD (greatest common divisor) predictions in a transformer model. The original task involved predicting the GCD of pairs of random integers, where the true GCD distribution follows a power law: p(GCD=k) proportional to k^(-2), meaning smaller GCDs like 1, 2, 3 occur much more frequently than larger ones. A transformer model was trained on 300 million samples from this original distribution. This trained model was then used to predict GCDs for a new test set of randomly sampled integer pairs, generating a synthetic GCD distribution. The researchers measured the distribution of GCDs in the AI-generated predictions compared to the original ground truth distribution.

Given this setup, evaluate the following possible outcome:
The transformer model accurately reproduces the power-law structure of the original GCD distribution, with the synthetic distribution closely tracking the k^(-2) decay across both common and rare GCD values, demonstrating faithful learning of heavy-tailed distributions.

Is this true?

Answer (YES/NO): NO